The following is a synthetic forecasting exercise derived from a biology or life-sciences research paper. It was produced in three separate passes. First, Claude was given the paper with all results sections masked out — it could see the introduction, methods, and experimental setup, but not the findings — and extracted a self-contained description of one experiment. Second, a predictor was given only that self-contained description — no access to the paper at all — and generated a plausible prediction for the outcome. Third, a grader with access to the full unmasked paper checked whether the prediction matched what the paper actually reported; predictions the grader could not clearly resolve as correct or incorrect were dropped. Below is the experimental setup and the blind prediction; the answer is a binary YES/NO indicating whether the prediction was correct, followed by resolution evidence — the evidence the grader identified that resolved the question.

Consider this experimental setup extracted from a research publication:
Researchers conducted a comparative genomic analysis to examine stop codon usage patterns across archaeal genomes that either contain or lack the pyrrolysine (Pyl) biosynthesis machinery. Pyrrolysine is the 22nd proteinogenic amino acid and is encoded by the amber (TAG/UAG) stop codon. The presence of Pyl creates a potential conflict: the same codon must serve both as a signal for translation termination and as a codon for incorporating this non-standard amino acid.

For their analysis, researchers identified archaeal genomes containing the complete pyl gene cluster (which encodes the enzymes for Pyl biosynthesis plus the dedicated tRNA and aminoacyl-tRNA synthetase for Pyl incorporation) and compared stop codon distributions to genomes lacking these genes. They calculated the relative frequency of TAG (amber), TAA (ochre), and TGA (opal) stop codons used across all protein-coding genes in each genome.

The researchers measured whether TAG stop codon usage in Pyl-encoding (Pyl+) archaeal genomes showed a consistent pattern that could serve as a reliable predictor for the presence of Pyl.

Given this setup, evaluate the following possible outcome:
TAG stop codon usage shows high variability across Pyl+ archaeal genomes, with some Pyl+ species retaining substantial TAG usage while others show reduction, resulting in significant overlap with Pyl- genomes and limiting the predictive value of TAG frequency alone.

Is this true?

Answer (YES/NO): YES